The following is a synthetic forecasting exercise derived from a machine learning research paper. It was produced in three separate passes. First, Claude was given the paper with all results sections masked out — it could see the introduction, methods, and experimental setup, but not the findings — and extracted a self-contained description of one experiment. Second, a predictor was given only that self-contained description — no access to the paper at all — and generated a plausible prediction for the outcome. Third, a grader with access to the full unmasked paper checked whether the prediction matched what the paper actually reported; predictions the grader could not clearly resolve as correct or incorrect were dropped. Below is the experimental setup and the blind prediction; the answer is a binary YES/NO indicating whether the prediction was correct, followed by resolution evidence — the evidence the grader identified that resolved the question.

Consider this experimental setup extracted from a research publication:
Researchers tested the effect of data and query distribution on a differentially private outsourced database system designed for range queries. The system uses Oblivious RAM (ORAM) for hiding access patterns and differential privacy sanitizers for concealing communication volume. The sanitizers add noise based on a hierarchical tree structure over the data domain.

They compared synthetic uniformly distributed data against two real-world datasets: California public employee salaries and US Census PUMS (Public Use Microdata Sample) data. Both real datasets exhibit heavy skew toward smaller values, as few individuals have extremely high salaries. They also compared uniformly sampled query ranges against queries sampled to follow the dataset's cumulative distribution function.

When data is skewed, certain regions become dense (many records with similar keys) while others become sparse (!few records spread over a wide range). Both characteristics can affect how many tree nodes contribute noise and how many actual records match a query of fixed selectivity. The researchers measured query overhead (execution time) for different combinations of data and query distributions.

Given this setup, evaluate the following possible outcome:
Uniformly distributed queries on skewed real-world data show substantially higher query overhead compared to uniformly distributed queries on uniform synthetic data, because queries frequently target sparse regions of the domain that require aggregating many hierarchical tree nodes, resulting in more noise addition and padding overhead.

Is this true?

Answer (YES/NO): YES